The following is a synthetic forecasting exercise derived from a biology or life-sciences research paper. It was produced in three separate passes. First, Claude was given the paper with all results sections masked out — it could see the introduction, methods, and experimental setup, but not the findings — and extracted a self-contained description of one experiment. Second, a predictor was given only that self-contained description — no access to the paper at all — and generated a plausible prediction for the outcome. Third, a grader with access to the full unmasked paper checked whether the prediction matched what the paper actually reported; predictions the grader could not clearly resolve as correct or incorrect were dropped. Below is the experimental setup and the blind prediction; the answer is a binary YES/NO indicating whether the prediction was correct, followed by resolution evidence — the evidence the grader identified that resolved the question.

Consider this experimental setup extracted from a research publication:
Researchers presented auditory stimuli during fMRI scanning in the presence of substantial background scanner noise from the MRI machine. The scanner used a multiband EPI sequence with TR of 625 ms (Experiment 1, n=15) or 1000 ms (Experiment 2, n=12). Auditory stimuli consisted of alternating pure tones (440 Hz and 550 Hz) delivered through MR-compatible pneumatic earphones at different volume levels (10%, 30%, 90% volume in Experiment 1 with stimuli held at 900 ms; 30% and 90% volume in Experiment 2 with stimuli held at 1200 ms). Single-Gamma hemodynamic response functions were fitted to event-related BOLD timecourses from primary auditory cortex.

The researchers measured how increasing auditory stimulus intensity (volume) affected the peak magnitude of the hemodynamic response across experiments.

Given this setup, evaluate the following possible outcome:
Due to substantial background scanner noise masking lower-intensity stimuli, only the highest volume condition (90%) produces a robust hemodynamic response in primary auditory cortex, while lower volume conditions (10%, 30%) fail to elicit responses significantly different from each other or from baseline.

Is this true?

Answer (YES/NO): NO